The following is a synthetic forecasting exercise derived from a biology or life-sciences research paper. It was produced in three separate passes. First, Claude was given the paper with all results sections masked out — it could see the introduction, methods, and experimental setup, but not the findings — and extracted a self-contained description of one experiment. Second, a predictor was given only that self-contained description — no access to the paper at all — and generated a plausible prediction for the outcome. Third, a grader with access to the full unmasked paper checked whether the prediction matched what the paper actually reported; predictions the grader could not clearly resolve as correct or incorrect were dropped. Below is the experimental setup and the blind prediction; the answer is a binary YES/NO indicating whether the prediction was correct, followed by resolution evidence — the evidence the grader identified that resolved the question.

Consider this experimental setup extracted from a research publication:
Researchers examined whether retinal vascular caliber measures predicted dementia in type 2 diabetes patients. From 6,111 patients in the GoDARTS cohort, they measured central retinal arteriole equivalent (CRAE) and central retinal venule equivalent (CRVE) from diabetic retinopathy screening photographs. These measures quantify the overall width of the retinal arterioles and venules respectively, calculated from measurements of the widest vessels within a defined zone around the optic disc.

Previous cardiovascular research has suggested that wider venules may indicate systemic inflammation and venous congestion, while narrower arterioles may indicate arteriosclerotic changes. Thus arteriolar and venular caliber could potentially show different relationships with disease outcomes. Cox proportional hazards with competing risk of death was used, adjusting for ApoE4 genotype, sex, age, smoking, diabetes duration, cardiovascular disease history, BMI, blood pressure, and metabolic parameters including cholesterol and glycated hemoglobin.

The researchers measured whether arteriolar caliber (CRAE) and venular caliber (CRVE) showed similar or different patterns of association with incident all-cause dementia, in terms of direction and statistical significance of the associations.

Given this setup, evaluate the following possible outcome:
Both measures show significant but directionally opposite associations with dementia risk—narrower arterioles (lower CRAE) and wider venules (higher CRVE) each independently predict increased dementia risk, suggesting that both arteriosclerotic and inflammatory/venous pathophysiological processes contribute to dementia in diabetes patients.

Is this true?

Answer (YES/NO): NO